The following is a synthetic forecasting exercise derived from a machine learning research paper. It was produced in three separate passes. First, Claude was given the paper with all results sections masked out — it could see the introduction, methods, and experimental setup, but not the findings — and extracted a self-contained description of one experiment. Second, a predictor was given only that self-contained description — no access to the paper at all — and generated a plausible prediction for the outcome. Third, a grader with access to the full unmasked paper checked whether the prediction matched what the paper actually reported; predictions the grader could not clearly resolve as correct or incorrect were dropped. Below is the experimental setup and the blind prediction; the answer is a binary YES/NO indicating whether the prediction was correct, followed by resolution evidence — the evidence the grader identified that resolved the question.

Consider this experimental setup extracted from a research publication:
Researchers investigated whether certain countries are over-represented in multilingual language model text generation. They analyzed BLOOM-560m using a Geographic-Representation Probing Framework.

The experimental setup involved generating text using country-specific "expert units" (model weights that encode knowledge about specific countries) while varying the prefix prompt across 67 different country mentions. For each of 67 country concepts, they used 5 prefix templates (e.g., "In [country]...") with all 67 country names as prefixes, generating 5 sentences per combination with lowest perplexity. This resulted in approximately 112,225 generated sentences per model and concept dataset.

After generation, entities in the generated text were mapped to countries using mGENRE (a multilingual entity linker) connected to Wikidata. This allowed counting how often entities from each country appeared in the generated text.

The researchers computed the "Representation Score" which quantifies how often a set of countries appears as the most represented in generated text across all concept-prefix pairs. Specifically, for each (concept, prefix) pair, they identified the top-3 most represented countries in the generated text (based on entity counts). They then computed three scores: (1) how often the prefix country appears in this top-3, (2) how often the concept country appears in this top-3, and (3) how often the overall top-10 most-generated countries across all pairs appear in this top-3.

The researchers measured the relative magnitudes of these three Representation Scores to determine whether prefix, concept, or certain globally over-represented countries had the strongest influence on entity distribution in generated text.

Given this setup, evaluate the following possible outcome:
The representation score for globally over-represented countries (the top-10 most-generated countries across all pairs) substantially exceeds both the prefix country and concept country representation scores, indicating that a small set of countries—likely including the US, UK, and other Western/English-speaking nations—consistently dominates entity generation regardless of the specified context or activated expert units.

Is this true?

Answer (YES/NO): YES